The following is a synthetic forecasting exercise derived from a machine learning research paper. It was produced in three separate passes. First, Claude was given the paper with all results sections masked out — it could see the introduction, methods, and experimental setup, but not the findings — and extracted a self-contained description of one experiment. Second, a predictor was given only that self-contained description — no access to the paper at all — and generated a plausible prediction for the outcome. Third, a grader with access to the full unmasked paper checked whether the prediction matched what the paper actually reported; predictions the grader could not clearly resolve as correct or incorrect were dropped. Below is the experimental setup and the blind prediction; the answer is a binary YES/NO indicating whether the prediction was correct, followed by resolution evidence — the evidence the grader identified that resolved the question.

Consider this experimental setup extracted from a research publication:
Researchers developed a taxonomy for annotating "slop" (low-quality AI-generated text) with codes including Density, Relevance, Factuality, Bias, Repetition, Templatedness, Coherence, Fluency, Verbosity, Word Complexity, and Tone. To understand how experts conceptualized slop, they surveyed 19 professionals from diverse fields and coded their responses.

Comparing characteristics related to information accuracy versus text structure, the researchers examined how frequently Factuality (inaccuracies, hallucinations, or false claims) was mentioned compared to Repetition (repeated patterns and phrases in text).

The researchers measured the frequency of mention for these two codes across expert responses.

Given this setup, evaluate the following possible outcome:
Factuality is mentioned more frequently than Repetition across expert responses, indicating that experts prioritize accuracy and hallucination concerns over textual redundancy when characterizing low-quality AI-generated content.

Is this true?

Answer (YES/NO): NO